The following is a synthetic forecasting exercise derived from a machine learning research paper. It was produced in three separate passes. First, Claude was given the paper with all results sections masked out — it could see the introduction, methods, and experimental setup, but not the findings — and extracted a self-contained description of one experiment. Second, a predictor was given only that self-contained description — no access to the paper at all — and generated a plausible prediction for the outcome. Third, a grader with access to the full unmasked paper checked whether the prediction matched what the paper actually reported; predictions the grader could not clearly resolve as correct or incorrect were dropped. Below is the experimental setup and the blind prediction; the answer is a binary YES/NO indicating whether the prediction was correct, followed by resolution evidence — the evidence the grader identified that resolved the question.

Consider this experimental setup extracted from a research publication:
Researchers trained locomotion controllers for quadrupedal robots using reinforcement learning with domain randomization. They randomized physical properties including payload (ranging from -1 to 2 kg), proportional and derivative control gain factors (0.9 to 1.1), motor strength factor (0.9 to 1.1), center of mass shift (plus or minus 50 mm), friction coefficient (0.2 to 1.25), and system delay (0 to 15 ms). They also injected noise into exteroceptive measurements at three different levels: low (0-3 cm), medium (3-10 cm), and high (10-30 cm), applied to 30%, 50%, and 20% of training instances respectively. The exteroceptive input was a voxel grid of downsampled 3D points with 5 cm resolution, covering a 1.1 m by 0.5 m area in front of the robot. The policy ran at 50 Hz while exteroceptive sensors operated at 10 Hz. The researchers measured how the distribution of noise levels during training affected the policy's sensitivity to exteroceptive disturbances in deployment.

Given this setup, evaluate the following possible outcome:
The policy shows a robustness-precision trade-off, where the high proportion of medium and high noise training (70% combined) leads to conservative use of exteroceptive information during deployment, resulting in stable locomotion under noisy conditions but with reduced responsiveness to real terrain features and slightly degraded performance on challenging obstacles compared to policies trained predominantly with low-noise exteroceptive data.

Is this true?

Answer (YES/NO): NO